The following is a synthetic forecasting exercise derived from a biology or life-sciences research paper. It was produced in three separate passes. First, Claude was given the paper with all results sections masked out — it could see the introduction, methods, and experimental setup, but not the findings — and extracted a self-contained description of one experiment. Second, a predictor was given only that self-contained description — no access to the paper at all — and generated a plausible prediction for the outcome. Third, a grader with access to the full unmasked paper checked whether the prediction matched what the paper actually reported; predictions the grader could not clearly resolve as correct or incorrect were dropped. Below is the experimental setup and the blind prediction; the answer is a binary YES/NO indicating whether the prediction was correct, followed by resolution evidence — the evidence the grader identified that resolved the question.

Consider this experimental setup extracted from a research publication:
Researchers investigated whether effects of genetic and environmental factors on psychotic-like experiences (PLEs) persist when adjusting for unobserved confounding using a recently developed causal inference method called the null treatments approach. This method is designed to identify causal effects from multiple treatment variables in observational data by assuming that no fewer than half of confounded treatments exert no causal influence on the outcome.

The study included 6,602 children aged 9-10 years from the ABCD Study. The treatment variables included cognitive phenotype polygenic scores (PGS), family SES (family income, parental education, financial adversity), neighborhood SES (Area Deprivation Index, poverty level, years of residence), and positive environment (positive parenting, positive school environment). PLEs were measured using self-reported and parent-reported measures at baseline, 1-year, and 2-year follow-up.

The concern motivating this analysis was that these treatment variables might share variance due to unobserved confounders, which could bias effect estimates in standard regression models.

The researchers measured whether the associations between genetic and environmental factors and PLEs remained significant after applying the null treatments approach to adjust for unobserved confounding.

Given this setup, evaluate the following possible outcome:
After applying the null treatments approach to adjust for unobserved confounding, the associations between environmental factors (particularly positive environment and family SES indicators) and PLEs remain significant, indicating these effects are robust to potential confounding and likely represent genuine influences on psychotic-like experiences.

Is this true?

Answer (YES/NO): YES